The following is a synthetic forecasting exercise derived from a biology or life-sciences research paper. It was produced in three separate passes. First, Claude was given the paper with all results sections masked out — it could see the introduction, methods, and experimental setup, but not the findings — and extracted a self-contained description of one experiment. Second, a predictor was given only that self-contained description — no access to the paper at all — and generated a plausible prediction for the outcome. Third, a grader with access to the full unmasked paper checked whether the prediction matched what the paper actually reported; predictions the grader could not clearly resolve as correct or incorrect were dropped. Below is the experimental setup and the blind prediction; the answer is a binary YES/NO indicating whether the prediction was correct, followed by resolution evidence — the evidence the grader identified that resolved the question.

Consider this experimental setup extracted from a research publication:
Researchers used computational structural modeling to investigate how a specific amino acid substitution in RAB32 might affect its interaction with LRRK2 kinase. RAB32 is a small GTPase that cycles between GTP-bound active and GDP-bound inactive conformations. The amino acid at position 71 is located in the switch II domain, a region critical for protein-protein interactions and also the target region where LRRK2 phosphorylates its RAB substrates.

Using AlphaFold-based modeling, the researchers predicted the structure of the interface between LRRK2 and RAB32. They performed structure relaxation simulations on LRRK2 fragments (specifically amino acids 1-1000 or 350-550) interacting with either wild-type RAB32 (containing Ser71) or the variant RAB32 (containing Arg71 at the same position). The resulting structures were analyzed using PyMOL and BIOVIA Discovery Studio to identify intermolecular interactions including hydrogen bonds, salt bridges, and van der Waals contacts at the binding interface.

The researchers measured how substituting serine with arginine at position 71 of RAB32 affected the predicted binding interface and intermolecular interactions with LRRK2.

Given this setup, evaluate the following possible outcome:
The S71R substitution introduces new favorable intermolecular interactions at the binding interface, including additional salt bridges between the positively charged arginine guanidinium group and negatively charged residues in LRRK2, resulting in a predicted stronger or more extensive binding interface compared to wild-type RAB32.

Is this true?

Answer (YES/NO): NO